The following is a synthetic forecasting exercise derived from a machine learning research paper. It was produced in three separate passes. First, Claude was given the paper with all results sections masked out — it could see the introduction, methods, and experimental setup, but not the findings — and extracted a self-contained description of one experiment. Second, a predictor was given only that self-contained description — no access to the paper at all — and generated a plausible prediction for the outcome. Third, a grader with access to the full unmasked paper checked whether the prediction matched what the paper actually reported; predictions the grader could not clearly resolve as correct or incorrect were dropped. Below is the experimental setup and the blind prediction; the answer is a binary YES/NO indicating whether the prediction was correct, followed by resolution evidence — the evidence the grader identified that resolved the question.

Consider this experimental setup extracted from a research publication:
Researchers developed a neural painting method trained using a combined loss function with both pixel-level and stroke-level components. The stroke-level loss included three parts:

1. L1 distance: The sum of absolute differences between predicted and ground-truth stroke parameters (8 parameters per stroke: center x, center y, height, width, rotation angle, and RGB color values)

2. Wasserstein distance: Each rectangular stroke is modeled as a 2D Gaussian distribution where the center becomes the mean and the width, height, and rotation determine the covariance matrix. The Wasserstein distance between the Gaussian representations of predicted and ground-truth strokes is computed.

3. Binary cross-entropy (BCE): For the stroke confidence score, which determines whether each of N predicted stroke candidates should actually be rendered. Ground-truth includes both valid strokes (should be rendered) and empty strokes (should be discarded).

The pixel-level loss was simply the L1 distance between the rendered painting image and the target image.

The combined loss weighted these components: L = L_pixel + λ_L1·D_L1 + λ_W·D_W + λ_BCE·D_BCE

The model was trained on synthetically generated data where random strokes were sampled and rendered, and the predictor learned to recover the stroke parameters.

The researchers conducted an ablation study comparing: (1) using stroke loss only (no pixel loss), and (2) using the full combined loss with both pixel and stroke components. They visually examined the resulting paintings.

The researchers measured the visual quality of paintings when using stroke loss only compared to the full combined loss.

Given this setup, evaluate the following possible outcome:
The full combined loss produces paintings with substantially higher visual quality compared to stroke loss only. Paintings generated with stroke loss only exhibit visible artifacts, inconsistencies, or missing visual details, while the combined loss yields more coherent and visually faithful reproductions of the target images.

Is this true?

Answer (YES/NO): YES